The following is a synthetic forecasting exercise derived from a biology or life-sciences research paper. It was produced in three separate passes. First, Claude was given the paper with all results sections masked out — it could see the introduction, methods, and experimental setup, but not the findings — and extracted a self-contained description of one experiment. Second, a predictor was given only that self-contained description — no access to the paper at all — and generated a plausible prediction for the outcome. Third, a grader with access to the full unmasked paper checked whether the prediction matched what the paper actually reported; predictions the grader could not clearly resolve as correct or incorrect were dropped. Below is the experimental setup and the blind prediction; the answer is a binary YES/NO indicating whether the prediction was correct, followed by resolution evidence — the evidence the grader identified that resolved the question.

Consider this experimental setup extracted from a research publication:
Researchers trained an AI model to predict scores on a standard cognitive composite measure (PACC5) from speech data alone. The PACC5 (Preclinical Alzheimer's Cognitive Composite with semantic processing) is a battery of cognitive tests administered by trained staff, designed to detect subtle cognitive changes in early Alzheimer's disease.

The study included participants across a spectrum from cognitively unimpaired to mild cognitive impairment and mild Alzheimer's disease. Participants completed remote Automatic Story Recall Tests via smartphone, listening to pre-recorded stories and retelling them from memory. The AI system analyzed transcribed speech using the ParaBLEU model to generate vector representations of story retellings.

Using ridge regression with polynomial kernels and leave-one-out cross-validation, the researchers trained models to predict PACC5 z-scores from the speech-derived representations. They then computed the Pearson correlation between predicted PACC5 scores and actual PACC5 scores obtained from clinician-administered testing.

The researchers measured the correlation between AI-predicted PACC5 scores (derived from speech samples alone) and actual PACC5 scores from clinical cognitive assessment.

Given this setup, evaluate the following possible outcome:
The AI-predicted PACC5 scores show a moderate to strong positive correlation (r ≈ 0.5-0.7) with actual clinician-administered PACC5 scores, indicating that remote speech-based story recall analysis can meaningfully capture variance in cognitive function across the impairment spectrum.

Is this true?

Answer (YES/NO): NO